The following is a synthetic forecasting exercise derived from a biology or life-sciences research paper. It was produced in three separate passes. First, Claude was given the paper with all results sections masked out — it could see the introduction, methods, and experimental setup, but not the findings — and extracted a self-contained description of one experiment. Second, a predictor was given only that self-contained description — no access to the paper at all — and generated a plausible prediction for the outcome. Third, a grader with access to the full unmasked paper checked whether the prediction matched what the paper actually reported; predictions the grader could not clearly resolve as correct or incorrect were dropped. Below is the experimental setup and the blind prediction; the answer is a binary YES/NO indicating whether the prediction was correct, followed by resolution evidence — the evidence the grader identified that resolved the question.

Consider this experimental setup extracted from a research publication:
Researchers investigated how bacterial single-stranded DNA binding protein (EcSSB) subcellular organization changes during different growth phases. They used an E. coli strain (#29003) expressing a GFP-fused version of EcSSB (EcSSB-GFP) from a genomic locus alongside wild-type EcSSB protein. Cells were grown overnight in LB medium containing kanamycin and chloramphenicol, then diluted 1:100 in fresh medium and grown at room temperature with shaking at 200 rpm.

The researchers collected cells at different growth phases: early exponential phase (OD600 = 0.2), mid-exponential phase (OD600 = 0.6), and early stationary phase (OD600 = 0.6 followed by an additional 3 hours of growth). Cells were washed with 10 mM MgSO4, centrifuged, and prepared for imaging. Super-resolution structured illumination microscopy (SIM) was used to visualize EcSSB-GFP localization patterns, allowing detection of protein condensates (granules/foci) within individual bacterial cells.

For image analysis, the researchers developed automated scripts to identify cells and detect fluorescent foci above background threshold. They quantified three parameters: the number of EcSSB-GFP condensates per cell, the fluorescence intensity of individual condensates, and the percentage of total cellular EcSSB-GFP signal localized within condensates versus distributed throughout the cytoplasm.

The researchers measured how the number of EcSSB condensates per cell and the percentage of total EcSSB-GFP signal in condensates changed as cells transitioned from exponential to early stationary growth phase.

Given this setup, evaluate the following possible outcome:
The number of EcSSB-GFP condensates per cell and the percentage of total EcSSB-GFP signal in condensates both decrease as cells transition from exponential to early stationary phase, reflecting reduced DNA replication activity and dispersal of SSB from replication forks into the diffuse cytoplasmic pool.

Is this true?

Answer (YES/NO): NO